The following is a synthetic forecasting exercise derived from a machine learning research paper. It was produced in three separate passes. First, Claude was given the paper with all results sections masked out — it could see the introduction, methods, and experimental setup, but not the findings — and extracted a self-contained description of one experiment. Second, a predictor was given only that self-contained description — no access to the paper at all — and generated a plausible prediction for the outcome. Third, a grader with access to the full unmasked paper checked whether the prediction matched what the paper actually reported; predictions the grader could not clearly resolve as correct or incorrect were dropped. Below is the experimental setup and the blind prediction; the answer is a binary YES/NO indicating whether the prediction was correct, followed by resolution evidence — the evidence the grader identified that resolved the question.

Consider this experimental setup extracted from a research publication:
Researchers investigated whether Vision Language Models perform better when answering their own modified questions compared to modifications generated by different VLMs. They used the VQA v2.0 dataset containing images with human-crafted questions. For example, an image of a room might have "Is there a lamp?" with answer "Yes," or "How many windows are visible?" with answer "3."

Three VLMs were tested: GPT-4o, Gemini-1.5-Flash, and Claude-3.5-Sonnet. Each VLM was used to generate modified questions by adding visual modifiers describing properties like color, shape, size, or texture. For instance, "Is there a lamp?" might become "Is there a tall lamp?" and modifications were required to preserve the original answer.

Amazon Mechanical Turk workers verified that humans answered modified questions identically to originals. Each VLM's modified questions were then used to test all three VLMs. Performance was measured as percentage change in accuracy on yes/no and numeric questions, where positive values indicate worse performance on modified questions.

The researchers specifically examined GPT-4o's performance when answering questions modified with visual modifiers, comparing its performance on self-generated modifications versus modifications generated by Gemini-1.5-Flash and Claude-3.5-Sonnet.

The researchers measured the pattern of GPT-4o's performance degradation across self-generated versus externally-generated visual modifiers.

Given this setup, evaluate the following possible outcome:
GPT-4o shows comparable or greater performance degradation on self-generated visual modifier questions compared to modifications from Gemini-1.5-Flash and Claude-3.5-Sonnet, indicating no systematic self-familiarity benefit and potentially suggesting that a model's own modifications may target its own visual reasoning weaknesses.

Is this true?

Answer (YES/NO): NO